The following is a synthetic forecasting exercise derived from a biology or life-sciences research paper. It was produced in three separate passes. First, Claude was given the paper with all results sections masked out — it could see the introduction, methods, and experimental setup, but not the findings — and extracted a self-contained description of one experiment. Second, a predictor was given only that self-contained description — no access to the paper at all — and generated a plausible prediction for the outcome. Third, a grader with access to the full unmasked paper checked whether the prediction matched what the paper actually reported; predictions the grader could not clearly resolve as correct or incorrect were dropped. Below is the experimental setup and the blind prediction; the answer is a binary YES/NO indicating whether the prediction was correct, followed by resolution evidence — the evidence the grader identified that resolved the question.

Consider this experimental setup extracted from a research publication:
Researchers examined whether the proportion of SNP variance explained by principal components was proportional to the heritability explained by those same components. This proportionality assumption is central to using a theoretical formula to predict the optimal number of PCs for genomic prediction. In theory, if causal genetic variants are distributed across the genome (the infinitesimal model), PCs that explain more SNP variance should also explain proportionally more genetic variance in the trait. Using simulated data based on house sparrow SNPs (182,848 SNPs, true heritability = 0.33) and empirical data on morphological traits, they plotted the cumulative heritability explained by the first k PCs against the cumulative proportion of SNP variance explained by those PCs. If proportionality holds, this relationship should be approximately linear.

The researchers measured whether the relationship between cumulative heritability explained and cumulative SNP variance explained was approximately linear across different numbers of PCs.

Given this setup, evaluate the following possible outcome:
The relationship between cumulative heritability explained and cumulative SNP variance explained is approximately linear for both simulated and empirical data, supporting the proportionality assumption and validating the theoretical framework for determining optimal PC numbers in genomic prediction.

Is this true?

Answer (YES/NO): YES